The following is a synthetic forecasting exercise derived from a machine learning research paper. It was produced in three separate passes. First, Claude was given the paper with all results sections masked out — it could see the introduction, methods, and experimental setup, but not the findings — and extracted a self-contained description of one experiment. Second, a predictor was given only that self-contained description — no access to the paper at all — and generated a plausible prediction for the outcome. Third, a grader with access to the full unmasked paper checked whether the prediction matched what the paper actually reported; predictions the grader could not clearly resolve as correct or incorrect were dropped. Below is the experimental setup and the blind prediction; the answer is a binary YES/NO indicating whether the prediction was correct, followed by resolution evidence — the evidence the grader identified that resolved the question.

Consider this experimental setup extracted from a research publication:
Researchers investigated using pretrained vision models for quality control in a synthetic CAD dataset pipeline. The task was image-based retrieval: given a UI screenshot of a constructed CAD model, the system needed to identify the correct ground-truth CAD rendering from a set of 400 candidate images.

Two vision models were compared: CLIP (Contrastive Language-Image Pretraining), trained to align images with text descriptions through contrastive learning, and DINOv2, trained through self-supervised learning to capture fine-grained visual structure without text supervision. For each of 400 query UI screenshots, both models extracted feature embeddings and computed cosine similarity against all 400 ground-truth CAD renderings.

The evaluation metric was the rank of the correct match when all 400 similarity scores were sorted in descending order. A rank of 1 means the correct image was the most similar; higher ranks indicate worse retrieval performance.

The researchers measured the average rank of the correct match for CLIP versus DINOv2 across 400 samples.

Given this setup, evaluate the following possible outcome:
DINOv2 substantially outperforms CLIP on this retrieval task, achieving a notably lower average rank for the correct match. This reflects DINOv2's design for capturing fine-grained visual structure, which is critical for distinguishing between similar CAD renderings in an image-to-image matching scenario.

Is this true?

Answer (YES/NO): YES